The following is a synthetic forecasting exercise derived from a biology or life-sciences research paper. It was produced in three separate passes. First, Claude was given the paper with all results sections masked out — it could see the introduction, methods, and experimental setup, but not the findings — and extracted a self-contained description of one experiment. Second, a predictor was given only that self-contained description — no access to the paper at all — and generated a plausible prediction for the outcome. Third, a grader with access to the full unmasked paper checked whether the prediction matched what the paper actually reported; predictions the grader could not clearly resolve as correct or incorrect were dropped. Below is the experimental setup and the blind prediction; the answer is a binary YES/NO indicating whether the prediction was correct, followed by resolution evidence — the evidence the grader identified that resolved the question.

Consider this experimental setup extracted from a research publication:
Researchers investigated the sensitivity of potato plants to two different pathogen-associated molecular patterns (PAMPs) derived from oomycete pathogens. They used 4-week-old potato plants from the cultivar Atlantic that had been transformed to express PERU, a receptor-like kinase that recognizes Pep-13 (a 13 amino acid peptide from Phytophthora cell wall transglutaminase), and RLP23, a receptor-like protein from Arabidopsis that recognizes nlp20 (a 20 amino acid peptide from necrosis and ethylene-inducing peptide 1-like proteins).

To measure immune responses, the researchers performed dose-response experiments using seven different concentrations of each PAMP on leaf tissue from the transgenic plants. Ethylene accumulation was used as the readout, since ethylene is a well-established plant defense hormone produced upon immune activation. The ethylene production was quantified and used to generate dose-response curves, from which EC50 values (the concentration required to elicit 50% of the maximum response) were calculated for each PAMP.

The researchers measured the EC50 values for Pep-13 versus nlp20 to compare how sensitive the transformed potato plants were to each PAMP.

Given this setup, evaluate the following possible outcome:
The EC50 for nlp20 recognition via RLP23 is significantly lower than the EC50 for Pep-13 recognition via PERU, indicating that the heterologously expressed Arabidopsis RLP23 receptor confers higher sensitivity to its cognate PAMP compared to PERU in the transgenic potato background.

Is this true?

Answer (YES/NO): NO